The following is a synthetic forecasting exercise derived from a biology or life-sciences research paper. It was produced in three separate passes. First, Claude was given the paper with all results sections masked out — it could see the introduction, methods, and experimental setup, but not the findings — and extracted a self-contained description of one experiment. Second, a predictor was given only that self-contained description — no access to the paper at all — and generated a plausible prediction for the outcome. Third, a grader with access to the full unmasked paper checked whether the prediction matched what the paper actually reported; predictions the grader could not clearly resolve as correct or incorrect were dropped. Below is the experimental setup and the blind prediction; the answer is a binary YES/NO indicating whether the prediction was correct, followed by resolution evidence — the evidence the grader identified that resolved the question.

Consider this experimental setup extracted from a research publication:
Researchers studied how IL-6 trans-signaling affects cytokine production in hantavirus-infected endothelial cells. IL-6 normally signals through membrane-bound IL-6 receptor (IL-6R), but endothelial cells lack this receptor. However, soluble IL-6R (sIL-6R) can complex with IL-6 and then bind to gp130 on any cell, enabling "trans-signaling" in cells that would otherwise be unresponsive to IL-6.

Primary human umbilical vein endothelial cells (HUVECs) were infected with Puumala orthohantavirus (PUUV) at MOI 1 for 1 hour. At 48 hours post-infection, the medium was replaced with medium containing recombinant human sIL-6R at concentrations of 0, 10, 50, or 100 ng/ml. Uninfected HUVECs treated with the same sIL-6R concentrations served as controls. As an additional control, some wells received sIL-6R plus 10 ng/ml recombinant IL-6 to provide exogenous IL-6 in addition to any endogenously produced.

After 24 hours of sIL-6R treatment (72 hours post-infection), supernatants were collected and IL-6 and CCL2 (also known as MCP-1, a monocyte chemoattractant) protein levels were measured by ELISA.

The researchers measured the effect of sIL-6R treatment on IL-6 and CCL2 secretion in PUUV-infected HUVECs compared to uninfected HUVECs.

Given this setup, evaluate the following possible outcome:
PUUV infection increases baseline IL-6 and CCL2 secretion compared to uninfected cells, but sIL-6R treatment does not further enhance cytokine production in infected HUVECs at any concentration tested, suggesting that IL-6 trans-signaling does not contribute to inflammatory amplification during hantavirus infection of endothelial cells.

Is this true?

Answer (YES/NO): NO